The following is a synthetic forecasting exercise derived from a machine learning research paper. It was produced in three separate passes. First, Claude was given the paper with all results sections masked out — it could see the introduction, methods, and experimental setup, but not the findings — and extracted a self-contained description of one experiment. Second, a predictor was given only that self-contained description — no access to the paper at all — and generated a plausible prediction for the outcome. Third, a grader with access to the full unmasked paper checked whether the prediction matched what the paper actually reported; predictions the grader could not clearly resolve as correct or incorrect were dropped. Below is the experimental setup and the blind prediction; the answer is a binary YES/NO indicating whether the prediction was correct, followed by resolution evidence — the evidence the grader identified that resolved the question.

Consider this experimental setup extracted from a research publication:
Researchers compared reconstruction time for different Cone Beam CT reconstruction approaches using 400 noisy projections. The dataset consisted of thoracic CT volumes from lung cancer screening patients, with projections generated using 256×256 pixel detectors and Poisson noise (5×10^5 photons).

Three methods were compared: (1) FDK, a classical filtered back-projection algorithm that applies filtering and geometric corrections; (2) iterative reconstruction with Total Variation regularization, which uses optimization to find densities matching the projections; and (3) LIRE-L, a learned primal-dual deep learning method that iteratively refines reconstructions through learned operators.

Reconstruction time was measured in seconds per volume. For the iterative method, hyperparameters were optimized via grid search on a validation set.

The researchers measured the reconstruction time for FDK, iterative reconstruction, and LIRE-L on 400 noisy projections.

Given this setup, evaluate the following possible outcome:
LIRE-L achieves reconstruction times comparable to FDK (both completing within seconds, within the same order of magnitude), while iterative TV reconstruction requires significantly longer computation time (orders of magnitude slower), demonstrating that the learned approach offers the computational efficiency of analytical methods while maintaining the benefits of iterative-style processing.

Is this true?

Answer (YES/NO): NO